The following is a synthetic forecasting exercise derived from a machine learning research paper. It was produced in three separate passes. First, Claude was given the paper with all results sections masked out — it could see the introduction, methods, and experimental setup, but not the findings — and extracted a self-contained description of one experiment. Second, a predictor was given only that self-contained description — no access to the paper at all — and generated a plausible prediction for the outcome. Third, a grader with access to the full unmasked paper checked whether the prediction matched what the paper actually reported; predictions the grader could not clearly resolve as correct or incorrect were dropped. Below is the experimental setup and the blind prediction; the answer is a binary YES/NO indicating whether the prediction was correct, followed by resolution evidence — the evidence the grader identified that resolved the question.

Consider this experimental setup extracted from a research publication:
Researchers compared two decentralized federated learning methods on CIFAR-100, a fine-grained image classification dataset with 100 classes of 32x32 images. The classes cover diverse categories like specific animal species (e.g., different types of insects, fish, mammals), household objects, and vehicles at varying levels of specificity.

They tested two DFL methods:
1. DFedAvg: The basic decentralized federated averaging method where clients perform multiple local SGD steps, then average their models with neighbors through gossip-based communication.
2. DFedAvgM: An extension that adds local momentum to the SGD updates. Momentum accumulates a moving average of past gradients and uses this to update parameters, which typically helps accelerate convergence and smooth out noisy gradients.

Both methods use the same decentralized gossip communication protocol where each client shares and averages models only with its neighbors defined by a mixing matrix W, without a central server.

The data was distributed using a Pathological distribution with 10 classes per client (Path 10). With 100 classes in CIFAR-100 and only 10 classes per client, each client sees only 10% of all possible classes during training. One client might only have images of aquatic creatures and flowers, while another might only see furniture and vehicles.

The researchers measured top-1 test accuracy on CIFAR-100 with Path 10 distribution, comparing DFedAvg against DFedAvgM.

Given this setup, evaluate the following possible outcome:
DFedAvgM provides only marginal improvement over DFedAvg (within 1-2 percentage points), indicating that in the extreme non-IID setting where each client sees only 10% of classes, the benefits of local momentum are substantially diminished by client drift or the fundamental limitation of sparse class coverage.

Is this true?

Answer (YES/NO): NO